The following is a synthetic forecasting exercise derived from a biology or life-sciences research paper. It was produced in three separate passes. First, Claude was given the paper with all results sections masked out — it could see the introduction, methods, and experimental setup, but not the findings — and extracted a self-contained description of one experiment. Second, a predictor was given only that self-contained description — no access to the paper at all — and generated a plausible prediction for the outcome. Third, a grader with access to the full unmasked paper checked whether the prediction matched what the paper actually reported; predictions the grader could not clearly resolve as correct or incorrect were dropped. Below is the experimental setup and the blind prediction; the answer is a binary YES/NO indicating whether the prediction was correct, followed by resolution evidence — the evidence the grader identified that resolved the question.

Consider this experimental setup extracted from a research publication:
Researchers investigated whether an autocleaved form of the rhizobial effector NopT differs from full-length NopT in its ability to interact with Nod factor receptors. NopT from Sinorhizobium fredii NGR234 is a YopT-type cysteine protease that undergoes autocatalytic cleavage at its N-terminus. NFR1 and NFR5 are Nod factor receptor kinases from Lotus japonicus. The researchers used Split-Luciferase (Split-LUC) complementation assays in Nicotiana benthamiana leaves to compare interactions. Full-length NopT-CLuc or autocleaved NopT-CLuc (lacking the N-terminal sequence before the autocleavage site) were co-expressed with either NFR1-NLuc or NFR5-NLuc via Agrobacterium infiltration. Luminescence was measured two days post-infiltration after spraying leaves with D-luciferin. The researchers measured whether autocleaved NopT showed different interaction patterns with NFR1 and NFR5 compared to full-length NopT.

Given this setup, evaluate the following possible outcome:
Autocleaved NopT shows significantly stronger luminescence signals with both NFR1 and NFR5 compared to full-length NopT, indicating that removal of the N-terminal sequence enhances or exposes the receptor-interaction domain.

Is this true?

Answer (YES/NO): NO